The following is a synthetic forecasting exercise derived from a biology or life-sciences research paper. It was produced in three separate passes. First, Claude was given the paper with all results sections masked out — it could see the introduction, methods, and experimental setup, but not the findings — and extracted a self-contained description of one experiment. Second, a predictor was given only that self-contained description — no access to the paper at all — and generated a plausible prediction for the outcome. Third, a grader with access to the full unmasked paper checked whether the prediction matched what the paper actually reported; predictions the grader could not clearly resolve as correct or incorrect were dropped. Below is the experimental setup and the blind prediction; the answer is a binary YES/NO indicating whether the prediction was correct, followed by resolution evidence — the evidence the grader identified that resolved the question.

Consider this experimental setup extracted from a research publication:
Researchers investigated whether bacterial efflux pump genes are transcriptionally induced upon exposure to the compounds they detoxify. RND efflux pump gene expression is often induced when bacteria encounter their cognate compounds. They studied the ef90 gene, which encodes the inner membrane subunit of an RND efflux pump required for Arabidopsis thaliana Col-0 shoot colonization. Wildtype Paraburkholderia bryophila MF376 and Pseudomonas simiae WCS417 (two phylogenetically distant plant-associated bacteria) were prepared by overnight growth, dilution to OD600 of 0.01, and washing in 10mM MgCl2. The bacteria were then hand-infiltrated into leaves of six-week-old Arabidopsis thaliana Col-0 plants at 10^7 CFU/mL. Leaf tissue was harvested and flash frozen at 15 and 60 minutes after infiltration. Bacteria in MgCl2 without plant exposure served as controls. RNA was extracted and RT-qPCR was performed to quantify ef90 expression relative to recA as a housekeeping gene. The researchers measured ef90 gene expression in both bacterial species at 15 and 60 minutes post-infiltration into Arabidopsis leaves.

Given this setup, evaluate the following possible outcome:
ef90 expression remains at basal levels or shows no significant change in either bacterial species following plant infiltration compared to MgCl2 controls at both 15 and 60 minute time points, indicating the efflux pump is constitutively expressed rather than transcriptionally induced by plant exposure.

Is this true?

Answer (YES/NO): NO